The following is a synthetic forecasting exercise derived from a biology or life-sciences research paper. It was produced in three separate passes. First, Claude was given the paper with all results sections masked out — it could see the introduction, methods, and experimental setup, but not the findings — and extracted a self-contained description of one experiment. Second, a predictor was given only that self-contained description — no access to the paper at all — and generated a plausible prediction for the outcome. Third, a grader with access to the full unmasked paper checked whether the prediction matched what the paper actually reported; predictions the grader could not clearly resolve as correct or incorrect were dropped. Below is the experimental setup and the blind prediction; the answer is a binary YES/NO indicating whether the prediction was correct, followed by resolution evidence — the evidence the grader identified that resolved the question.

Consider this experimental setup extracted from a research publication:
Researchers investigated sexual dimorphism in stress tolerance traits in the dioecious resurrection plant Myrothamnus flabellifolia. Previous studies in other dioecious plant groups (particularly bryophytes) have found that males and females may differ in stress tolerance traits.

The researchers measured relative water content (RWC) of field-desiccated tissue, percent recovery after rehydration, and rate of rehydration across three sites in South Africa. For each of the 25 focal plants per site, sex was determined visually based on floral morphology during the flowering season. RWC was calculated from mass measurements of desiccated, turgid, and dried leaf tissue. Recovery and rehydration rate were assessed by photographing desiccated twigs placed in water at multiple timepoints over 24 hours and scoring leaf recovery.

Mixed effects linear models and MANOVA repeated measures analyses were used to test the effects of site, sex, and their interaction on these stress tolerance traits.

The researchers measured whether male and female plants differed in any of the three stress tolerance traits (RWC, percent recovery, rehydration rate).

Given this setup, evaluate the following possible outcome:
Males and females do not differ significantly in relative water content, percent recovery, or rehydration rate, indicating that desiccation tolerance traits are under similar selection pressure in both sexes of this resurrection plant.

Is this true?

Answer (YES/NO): YES